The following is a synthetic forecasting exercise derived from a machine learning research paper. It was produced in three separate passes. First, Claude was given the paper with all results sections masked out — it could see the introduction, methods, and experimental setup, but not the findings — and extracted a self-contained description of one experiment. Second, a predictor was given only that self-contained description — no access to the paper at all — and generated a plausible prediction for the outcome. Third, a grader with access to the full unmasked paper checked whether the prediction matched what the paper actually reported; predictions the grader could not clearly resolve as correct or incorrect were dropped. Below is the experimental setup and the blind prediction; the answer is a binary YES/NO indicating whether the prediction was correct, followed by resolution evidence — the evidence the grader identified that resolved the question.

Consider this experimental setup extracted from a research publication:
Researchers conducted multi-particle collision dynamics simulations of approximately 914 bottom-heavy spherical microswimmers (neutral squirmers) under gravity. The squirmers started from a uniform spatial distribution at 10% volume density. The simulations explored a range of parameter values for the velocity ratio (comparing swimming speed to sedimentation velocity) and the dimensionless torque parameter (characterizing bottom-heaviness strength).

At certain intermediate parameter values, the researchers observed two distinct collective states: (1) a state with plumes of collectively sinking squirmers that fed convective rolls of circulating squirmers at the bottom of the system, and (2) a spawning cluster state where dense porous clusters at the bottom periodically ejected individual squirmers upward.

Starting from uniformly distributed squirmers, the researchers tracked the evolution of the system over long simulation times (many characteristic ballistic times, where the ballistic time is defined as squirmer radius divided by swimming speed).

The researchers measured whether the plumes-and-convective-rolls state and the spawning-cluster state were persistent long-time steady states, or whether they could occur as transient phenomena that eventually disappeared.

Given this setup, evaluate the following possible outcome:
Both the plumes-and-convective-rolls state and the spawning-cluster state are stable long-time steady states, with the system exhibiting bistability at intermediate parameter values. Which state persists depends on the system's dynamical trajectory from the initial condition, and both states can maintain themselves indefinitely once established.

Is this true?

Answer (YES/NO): NO